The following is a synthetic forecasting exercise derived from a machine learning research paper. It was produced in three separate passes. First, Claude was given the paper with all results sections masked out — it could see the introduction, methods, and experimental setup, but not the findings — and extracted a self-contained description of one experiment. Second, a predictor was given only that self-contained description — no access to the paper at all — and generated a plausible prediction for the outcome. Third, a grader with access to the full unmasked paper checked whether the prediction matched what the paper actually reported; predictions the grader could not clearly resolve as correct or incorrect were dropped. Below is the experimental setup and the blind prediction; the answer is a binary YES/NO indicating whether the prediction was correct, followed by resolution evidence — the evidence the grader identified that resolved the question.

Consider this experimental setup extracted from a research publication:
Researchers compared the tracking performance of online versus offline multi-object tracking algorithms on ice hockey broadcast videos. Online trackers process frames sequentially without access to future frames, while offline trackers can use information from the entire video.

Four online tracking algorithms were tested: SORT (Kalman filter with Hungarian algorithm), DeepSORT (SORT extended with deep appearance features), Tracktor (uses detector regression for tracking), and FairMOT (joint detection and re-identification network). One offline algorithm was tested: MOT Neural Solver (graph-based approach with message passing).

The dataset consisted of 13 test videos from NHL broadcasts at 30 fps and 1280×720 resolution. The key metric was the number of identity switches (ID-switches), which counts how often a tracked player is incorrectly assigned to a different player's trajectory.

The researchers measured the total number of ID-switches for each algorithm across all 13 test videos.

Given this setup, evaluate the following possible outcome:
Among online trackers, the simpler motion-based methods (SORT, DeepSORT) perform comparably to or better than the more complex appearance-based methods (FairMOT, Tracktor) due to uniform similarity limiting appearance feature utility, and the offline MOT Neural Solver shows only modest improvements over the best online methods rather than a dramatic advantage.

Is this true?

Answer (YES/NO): NO